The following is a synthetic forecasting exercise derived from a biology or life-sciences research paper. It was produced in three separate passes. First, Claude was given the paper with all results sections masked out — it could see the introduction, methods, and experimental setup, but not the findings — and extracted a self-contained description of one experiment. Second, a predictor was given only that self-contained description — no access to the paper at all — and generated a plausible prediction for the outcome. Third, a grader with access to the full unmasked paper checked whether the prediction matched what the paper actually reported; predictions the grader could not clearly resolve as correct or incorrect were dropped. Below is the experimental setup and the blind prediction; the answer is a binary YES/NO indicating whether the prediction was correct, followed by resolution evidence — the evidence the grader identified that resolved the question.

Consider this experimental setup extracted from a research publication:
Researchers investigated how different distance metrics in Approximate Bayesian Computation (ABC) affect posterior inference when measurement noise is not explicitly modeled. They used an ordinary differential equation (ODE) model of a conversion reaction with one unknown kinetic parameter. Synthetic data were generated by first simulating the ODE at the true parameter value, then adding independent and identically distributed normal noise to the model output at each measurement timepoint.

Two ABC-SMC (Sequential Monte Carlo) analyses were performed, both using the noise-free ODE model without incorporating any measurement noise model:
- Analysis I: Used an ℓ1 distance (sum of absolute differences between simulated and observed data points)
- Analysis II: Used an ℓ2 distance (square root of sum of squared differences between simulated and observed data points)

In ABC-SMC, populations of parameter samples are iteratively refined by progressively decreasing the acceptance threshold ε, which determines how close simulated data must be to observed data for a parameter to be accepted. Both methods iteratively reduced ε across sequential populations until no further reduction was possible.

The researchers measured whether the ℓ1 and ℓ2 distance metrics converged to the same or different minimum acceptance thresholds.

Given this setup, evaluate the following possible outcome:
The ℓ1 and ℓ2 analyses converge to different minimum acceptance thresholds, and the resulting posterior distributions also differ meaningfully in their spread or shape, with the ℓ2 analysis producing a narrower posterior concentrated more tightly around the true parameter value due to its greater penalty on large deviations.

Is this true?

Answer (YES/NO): NO